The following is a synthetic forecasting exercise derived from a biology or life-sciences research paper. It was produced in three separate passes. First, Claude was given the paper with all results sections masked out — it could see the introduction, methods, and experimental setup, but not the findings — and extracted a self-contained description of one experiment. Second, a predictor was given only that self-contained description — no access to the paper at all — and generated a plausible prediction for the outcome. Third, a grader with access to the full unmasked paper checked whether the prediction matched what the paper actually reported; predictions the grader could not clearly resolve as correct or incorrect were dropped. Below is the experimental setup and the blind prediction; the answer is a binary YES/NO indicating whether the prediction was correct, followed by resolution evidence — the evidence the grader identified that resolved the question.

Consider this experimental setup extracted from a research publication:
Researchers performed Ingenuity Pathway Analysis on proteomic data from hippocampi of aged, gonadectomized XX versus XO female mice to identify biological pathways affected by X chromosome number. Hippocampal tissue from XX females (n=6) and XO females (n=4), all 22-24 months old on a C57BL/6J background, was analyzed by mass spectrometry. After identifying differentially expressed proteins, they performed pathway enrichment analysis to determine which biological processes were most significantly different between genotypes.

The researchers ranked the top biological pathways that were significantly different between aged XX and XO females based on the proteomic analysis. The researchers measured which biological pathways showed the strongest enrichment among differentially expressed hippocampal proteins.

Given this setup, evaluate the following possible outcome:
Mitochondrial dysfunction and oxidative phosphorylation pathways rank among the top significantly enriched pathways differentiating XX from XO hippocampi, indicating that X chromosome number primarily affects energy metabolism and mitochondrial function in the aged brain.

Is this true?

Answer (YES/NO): NO